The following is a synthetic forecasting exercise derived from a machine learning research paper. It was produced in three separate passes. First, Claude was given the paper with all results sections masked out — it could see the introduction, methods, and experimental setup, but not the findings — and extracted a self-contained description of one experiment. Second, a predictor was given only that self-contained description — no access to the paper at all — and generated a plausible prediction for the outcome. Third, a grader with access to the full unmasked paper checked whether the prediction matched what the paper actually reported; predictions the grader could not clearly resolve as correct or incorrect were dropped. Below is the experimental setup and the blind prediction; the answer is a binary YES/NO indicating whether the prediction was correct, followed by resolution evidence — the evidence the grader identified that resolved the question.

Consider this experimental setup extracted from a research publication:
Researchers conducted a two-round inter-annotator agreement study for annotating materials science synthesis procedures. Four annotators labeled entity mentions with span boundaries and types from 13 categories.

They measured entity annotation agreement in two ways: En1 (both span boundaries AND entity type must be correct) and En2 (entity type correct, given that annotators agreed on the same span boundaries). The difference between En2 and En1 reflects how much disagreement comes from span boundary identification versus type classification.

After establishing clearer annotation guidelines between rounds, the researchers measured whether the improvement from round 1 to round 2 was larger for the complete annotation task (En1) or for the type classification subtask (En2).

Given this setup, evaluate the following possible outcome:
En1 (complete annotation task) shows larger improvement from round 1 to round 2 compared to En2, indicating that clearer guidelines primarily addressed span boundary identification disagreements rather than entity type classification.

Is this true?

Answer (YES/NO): YES